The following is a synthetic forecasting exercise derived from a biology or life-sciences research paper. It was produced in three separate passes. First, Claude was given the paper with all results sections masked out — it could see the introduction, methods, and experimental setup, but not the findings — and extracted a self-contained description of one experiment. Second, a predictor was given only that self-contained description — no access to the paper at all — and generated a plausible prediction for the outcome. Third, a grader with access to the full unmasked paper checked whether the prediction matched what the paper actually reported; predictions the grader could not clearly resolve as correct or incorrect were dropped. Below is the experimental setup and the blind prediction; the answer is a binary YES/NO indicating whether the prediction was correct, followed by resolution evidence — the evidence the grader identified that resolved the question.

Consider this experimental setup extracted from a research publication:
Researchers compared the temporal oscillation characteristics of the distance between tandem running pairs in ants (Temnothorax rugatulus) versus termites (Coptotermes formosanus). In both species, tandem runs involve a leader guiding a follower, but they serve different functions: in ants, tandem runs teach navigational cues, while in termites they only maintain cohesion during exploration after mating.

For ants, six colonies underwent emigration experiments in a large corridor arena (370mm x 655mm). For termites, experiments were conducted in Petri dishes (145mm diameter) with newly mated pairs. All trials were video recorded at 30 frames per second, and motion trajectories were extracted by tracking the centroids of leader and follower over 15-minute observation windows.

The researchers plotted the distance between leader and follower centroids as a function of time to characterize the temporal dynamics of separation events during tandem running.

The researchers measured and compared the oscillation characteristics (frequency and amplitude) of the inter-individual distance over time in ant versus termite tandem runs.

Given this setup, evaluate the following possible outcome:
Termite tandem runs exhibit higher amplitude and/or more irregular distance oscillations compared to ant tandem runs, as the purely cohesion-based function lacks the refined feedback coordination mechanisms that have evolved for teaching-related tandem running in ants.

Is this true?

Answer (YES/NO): NO